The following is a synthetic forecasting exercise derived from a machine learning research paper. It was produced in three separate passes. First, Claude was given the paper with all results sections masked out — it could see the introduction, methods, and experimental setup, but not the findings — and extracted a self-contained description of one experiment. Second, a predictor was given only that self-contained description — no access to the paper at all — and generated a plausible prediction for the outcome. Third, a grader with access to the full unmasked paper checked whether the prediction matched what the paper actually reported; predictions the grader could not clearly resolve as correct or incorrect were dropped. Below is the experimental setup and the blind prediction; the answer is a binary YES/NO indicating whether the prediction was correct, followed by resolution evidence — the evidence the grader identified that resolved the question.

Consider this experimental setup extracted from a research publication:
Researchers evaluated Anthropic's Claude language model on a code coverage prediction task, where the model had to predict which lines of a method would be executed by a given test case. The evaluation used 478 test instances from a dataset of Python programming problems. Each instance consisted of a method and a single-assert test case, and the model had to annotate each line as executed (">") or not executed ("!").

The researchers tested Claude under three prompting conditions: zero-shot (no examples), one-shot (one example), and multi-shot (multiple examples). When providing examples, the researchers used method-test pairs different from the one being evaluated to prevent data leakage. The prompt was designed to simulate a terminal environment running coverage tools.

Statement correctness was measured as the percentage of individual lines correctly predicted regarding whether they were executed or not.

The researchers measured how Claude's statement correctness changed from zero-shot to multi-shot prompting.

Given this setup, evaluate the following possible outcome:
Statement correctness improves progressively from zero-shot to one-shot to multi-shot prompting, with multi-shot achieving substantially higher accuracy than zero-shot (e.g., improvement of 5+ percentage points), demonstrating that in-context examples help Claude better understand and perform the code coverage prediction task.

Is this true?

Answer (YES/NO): NO